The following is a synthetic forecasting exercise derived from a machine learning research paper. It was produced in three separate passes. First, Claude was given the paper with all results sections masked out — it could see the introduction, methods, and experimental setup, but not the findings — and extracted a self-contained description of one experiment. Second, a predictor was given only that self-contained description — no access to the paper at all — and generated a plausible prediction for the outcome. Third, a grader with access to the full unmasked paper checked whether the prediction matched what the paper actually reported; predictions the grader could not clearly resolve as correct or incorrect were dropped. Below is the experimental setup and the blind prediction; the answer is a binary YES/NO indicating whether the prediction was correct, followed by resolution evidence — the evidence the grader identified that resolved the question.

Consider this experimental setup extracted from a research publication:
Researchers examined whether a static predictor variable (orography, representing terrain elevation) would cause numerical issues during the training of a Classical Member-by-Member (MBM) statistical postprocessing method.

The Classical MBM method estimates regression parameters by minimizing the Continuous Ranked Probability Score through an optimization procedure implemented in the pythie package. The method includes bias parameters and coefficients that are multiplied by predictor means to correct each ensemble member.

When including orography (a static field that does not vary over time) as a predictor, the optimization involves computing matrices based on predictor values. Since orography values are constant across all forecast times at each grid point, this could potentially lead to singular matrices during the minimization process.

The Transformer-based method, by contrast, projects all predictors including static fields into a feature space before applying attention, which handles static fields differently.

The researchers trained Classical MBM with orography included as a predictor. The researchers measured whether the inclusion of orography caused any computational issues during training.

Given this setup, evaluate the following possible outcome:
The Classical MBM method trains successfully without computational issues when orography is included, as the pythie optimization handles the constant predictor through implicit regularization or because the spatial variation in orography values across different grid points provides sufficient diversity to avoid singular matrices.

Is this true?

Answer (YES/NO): NO